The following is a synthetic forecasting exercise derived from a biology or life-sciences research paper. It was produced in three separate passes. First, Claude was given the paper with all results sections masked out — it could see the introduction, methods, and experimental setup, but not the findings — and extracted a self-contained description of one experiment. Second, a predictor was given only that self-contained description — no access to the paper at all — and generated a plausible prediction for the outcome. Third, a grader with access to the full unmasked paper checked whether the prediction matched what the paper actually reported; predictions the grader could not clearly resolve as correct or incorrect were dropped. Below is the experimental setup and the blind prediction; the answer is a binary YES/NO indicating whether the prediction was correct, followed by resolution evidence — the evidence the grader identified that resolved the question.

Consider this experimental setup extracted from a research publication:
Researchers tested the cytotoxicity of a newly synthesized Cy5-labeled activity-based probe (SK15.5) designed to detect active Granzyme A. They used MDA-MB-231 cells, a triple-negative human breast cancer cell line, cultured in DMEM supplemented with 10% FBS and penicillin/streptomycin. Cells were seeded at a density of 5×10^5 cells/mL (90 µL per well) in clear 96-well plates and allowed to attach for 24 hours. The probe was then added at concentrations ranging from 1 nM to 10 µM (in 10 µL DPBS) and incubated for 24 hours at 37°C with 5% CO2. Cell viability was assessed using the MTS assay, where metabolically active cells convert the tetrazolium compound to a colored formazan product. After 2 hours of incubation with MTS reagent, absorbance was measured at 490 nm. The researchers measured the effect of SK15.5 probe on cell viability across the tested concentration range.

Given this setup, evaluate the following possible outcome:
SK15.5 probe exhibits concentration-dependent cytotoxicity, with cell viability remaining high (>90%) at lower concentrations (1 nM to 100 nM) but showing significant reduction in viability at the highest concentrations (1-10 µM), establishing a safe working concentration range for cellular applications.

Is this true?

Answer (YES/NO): NO